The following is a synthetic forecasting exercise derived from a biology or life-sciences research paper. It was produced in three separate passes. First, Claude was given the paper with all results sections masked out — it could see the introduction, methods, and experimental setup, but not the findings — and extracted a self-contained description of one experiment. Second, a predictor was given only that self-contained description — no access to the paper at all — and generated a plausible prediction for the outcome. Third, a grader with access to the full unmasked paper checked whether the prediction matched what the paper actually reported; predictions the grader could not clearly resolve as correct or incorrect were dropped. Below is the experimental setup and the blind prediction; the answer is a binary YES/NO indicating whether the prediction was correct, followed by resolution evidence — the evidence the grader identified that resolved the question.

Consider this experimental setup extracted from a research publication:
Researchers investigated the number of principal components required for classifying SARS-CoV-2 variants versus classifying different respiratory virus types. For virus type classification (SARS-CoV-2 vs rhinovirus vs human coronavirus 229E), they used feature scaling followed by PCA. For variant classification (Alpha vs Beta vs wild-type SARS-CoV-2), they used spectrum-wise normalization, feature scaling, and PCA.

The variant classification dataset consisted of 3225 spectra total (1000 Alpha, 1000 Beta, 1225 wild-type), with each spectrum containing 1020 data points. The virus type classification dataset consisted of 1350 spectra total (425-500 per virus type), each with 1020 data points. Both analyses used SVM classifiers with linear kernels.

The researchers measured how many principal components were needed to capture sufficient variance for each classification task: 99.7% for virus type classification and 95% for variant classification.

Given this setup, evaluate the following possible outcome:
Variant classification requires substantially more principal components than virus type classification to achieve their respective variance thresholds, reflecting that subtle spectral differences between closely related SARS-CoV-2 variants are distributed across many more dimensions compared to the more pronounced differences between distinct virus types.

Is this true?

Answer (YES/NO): YES